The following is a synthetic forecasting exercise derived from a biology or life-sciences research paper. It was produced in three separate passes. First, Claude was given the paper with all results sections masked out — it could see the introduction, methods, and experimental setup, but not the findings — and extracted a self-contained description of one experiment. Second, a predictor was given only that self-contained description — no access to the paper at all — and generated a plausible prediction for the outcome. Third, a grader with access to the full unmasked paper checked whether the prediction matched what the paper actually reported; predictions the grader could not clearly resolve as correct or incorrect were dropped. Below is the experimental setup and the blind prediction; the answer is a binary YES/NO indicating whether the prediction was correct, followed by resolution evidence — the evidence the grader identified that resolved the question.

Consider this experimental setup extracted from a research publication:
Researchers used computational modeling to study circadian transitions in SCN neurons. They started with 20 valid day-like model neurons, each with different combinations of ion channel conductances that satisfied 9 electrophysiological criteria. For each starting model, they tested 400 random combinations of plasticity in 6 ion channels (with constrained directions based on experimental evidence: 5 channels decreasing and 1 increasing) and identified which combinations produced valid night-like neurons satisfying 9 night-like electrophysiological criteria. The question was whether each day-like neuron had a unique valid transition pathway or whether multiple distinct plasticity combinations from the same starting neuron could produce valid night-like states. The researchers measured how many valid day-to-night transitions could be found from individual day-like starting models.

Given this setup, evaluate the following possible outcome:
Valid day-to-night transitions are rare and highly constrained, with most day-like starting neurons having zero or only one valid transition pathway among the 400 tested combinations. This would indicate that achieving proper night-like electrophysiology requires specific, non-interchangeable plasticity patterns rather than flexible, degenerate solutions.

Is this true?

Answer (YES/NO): NO